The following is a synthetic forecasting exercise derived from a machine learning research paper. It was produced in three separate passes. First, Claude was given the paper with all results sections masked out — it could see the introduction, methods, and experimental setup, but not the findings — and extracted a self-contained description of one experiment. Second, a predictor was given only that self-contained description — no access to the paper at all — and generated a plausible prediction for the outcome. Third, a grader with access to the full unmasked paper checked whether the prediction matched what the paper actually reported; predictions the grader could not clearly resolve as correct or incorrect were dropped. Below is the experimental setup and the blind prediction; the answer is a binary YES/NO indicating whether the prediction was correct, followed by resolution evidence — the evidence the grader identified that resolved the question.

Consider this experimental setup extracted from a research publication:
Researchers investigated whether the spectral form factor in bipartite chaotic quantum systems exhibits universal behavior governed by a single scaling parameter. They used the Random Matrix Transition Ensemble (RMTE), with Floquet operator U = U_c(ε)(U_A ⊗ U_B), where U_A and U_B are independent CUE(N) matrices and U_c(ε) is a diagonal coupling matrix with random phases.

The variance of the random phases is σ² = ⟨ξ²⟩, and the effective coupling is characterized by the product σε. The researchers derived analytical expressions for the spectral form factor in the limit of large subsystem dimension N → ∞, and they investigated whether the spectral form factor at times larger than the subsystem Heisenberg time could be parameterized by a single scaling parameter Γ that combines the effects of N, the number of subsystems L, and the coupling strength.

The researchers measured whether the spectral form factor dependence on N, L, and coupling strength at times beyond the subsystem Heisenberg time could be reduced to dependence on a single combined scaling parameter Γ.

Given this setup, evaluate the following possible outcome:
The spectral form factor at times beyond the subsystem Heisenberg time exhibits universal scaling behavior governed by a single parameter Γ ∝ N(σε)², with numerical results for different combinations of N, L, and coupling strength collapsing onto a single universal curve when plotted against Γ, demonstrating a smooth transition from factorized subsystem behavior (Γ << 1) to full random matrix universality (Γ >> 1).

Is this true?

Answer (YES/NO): NO